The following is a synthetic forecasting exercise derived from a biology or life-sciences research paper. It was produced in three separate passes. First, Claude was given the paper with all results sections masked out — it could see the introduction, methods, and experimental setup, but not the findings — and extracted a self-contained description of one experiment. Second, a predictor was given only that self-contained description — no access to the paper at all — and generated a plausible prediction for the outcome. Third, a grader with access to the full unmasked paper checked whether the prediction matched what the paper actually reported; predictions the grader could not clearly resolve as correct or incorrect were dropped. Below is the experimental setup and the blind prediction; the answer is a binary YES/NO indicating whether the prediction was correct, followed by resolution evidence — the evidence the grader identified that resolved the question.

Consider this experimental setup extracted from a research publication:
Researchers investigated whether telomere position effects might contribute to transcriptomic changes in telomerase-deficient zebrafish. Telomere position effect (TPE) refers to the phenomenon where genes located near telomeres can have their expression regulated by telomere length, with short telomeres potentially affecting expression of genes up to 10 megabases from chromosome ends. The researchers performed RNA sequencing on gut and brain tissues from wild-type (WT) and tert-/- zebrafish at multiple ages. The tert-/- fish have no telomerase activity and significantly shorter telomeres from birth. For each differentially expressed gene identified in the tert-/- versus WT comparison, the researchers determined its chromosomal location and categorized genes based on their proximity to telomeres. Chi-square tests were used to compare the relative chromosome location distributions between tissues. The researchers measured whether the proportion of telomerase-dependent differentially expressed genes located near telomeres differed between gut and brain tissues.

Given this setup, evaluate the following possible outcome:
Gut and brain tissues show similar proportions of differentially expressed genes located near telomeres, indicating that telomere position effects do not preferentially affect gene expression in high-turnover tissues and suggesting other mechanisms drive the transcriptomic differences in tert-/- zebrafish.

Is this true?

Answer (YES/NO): NO